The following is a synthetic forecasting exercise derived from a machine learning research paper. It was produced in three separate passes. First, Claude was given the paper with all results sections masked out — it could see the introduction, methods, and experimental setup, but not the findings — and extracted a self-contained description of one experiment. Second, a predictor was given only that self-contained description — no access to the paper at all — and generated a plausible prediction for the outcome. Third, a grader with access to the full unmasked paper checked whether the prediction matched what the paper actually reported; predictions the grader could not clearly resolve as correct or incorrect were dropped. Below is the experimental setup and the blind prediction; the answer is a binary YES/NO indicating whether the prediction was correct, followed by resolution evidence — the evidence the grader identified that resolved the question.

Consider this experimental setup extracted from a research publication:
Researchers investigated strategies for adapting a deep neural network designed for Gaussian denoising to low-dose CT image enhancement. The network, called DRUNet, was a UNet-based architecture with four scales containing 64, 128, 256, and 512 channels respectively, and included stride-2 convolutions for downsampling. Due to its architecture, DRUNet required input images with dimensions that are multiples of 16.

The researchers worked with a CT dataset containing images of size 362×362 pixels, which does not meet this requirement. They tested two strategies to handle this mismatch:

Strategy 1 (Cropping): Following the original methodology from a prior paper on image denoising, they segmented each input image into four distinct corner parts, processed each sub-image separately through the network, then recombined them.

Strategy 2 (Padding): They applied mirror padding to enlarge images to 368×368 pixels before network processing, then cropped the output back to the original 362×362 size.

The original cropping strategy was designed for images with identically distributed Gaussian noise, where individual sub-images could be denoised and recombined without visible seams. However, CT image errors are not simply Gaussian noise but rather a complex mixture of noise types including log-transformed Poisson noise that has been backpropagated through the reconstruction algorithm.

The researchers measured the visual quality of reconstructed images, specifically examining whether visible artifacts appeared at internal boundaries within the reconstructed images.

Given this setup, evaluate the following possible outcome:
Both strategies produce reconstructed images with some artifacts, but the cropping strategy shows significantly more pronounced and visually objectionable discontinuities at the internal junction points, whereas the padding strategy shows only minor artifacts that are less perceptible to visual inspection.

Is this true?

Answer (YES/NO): NO